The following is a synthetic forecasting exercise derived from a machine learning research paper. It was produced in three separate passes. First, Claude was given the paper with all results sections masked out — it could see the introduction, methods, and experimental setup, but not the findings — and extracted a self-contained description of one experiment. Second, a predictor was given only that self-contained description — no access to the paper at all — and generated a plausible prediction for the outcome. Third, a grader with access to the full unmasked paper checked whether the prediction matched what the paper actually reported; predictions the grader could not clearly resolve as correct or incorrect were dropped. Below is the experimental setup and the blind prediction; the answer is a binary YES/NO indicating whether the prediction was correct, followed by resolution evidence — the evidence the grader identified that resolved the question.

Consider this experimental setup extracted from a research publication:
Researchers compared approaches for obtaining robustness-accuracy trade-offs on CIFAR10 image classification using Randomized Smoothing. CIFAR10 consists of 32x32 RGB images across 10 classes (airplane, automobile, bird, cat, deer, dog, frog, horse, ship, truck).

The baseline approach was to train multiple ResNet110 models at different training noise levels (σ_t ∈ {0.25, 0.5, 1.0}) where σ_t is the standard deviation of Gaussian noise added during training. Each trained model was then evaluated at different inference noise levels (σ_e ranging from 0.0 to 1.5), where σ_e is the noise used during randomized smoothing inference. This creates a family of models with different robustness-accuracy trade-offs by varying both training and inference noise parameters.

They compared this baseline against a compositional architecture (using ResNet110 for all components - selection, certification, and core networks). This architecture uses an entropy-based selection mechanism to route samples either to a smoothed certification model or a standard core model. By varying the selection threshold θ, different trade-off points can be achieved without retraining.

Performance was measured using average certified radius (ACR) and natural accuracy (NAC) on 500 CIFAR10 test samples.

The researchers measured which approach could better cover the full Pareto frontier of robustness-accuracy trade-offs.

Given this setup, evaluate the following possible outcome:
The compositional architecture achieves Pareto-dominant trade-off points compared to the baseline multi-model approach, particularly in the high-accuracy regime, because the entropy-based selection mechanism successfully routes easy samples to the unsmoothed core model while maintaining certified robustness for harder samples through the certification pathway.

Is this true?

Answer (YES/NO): YES